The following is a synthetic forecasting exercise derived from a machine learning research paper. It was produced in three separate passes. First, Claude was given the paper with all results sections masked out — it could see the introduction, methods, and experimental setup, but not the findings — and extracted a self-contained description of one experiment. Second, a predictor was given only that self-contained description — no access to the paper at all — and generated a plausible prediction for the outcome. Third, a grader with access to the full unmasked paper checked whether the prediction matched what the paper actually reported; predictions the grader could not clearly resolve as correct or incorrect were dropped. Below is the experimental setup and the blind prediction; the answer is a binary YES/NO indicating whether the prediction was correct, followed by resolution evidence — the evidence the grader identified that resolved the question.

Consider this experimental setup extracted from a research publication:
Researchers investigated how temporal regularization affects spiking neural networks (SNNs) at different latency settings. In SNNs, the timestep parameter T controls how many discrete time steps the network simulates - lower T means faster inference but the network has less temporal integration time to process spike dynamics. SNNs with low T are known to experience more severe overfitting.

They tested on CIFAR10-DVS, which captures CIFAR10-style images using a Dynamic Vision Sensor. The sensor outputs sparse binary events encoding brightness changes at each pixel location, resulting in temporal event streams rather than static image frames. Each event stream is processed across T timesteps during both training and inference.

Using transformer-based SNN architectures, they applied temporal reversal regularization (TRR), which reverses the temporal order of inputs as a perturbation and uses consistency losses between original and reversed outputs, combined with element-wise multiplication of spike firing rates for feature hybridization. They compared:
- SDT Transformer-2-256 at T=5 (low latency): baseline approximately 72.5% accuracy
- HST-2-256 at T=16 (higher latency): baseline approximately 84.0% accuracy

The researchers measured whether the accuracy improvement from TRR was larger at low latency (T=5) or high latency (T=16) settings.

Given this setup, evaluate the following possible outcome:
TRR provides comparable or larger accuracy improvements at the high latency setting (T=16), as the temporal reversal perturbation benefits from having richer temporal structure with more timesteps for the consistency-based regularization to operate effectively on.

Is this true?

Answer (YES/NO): NO